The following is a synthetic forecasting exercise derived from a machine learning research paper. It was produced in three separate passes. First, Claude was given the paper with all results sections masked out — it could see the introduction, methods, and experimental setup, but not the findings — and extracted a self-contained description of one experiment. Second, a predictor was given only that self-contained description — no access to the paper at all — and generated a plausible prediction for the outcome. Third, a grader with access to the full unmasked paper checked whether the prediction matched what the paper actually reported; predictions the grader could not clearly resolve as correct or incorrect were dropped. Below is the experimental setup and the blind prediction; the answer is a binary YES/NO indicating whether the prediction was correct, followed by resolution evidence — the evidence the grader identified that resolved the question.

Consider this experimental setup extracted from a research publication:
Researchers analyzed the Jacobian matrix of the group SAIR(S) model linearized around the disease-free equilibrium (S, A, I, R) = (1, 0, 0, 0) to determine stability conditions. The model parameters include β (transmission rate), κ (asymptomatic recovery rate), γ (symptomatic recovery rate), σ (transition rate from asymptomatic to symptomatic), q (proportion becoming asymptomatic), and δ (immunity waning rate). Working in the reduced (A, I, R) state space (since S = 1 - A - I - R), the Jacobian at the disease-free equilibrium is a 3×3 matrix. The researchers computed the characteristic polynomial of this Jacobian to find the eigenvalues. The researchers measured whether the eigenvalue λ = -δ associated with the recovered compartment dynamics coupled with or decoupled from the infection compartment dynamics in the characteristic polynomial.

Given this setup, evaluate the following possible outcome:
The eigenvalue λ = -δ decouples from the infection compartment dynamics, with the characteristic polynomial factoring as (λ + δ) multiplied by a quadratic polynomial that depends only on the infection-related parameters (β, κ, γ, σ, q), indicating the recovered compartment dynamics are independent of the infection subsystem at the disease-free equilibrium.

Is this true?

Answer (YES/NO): YES